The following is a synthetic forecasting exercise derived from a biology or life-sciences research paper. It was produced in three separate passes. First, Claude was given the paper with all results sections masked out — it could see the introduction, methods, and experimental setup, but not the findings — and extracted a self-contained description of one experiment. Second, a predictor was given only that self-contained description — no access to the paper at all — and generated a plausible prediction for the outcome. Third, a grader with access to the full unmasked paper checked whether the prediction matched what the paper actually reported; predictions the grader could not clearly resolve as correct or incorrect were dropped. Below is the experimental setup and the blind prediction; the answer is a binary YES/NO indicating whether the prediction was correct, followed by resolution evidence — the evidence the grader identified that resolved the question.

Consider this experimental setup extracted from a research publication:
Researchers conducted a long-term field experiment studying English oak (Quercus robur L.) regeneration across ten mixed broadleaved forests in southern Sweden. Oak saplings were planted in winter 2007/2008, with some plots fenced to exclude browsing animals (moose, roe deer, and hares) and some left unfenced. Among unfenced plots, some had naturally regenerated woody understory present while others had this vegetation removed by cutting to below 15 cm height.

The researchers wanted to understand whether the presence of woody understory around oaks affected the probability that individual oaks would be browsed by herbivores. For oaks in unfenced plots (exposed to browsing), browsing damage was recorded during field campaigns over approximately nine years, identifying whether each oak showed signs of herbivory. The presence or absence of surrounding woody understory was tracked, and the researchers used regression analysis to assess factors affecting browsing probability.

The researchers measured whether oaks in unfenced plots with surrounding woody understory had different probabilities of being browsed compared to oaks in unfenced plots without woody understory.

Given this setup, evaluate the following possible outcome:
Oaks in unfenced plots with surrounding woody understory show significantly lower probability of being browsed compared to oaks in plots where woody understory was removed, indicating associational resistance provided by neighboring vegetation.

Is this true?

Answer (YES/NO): YES